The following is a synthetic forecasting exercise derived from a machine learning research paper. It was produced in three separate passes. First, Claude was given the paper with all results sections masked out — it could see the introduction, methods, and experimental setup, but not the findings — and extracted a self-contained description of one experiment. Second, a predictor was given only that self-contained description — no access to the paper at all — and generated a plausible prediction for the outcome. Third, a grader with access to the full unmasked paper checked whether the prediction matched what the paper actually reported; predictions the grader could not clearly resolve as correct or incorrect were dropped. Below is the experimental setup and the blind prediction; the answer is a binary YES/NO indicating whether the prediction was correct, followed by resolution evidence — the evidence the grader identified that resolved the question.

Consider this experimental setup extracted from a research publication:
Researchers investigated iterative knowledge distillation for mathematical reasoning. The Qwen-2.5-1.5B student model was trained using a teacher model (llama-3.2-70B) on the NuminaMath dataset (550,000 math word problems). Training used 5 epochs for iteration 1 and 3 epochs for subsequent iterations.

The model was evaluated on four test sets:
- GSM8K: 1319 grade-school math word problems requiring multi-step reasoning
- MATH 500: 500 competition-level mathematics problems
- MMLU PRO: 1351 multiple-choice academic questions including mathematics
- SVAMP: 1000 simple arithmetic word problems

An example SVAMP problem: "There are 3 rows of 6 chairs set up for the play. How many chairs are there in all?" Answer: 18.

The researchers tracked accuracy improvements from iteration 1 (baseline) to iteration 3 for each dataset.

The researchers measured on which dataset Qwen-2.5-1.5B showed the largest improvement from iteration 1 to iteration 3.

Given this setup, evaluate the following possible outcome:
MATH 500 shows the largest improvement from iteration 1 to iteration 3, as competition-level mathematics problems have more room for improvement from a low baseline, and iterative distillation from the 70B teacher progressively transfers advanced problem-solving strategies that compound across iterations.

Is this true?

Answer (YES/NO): NO